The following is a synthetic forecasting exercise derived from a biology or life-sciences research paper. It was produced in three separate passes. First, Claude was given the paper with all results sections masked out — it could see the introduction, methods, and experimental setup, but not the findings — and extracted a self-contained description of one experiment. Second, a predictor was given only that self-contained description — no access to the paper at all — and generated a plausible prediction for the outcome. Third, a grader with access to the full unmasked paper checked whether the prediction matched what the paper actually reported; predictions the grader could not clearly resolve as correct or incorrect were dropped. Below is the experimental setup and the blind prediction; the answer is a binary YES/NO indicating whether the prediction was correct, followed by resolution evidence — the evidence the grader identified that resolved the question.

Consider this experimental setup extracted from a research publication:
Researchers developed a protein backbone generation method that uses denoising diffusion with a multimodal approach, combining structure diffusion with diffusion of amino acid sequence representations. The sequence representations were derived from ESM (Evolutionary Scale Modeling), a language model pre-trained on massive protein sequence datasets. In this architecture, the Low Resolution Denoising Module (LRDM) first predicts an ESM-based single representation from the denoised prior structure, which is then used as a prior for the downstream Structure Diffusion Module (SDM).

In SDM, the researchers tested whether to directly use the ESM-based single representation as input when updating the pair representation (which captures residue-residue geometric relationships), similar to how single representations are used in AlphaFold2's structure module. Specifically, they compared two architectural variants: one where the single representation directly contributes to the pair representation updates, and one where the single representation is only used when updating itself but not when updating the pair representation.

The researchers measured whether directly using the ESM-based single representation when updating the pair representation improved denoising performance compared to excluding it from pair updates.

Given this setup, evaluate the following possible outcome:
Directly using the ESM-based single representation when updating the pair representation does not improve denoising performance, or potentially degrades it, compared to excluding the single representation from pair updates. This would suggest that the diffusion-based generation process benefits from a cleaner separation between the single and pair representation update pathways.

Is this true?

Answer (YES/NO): YES